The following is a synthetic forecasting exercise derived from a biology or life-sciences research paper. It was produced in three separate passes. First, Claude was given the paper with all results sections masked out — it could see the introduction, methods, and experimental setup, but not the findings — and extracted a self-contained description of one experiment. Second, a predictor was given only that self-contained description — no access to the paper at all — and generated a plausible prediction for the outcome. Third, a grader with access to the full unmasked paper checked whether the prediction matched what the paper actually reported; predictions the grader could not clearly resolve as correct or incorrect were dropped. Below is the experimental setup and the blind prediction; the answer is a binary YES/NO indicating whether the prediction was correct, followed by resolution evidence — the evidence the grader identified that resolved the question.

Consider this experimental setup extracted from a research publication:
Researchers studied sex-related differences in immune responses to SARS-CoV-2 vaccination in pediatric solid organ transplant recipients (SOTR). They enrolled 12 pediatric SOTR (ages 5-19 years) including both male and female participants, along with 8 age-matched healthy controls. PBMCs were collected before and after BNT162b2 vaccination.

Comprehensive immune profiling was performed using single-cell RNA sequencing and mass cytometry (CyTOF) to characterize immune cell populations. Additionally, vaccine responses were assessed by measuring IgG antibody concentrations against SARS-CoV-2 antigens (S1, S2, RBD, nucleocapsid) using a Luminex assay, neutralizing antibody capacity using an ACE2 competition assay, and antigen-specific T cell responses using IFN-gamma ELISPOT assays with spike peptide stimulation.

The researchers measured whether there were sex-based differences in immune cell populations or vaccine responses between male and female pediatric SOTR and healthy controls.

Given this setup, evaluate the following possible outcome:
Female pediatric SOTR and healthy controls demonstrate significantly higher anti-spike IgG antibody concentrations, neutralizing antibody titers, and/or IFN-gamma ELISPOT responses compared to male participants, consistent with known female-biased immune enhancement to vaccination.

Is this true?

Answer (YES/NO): NO